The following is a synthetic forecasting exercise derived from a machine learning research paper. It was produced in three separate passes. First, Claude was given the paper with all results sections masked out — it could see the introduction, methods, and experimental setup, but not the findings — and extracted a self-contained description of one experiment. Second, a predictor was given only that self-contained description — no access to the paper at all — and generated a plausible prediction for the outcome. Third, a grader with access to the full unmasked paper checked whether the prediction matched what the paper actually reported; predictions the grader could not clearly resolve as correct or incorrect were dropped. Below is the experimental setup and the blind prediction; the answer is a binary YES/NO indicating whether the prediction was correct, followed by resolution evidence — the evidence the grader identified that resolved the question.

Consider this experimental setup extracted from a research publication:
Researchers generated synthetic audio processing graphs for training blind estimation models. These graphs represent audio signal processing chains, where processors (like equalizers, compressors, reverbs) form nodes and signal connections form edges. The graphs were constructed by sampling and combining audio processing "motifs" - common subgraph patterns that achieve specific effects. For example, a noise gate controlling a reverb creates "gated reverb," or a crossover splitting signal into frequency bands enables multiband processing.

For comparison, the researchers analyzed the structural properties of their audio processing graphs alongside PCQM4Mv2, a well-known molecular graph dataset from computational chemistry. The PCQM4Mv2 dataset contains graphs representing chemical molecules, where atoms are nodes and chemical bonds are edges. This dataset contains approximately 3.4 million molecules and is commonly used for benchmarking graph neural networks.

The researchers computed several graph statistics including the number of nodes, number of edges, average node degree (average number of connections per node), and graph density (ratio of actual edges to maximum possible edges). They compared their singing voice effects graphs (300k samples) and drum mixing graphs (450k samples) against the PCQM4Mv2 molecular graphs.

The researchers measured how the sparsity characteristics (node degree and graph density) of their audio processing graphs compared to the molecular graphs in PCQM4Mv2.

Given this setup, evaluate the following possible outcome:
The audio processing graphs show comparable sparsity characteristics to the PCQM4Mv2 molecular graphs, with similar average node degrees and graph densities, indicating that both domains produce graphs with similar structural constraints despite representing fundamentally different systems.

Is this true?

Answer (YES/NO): NO